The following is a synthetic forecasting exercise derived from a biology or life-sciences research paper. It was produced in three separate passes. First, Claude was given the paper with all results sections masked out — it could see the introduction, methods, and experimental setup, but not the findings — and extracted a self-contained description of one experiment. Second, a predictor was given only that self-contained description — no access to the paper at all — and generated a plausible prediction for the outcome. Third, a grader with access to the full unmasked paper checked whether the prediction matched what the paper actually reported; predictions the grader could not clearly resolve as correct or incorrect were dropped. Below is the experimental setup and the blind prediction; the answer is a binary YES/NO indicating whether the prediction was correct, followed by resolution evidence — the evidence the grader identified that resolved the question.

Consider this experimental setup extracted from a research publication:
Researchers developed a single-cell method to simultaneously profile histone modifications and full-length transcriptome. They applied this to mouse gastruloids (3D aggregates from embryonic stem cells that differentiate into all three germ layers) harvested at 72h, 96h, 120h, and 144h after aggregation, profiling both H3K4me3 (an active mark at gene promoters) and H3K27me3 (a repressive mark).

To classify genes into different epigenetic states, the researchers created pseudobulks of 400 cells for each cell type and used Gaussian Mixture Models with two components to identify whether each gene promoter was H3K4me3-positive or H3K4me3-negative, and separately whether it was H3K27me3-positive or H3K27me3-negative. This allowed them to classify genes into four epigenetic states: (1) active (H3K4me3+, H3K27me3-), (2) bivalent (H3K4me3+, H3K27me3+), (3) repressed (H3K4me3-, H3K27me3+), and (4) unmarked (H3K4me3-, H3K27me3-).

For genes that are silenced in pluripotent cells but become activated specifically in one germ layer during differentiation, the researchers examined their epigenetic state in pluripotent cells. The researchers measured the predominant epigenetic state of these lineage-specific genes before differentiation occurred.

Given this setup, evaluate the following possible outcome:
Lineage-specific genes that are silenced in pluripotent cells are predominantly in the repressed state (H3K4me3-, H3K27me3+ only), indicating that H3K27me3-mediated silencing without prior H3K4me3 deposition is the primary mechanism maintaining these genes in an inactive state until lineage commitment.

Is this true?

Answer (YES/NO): NO